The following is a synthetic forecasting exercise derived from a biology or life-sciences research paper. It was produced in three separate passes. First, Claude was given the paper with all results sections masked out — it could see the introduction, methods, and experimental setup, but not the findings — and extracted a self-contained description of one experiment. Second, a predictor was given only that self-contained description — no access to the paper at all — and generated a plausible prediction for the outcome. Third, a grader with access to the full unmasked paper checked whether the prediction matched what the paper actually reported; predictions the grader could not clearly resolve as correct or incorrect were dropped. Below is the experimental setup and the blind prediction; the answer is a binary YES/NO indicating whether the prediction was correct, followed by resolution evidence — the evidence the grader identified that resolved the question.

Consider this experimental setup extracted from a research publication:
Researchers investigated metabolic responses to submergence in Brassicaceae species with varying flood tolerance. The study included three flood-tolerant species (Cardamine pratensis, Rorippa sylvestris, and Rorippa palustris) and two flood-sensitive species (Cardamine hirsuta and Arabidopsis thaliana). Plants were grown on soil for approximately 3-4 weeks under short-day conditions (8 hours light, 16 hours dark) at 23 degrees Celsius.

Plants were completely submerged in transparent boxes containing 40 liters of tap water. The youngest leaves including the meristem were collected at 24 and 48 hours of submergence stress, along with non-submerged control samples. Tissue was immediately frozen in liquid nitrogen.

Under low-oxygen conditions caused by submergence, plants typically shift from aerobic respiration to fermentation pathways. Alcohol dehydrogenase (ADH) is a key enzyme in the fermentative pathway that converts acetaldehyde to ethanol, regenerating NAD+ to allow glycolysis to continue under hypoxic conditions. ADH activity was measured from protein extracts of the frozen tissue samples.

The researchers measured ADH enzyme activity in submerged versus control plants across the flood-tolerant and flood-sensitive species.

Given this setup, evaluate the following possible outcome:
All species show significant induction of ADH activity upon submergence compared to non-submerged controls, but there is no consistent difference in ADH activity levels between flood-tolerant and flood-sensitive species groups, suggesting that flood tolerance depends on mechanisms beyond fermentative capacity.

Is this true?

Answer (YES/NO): NO